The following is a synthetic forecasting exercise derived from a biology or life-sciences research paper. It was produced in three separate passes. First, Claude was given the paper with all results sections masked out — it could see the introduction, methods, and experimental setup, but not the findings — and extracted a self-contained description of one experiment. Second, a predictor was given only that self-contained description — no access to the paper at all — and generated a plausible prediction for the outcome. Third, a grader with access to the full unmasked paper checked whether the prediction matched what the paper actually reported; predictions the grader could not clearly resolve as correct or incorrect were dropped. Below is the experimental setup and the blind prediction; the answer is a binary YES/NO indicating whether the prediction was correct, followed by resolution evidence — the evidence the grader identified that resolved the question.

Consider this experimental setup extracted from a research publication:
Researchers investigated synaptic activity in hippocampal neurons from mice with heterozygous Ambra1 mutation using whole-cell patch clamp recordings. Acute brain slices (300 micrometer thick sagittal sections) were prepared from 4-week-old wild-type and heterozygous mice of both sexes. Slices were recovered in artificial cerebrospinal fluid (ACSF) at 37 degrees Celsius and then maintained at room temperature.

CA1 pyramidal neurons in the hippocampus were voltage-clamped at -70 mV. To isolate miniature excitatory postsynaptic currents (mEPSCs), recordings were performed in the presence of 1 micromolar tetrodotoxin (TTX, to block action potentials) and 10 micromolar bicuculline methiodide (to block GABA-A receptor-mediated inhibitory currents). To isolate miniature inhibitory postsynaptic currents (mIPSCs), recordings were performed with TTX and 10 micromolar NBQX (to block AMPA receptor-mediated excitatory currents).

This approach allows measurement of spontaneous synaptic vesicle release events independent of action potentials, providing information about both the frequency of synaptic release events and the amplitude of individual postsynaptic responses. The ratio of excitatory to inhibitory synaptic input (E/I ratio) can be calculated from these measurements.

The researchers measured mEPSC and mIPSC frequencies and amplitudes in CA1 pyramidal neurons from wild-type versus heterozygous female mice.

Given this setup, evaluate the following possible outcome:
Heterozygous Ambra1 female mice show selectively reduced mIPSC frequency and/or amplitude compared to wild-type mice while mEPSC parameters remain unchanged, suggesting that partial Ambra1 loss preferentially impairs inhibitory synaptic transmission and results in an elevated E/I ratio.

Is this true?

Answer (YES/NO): NO